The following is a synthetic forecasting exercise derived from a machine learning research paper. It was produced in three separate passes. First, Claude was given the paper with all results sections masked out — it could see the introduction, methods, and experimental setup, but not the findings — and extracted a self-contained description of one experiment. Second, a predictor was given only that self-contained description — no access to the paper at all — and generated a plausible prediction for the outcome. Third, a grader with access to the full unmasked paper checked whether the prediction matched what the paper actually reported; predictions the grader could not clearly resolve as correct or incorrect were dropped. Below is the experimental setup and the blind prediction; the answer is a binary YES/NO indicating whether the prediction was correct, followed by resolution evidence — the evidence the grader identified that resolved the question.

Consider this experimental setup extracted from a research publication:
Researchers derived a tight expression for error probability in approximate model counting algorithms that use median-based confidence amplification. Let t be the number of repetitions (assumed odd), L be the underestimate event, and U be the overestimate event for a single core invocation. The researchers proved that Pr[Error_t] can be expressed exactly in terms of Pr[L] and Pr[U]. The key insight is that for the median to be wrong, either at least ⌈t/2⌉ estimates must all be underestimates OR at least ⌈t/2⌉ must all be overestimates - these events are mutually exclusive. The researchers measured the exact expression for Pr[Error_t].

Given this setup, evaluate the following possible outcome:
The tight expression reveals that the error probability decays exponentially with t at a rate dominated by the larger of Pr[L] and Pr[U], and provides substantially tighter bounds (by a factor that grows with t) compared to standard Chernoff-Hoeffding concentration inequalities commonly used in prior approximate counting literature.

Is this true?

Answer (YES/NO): NO